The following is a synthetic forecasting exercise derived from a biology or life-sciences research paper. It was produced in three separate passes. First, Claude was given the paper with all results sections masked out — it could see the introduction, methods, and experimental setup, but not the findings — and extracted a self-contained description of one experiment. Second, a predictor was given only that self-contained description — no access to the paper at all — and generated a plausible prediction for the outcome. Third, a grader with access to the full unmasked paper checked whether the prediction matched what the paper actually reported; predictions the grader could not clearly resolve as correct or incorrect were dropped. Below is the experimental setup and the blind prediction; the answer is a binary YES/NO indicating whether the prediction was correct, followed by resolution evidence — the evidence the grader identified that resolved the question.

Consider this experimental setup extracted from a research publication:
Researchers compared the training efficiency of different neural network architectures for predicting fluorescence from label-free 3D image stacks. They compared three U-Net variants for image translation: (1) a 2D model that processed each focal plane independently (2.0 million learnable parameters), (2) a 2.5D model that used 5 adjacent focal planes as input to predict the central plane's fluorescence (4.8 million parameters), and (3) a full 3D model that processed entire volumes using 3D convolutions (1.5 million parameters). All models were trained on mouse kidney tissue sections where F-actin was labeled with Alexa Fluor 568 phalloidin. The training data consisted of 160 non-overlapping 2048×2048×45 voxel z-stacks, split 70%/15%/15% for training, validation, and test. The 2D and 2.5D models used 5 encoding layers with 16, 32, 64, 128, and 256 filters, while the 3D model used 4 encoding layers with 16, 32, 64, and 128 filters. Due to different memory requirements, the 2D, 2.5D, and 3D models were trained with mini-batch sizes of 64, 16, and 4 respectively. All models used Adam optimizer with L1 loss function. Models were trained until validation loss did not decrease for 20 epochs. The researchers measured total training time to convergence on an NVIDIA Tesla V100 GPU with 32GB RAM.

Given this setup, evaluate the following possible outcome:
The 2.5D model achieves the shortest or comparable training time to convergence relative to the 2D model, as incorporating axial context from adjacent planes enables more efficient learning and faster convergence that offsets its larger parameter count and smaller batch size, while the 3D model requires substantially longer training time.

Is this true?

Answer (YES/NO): NO